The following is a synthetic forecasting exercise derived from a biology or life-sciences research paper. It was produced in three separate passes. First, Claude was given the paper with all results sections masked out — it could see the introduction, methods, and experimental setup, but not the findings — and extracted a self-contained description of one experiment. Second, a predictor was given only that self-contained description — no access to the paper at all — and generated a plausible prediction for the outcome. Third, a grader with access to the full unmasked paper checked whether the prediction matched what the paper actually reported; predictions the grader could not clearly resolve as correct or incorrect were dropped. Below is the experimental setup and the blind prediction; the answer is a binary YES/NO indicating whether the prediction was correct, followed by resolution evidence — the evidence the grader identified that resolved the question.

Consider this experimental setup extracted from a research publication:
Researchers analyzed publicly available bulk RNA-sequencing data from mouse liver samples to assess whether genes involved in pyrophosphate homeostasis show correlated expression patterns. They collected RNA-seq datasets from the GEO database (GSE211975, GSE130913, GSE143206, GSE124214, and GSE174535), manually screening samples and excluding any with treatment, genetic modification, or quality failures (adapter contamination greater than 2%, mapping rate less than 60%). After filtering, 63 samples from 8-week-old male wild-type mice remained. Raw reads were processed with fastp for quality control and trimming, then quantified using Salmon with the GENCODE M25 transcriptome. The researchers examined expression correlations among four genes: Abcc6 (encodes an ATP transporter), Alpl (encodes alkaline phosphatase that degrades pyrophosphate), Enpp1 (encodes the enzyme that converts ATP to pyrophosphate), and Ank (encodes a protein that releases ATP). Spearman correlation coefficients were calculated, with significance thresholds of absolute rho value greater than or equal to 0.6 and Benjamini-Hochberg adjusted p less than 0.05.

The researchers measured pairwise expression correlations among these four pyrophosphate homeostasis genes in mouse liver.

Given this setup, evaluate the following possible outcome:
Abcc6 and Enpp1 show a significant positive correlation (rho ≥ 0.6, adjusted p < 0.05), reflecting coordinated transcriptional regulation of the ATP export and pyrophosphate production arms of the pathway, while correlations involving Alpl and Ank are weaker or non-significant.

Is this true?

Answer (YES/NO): NO